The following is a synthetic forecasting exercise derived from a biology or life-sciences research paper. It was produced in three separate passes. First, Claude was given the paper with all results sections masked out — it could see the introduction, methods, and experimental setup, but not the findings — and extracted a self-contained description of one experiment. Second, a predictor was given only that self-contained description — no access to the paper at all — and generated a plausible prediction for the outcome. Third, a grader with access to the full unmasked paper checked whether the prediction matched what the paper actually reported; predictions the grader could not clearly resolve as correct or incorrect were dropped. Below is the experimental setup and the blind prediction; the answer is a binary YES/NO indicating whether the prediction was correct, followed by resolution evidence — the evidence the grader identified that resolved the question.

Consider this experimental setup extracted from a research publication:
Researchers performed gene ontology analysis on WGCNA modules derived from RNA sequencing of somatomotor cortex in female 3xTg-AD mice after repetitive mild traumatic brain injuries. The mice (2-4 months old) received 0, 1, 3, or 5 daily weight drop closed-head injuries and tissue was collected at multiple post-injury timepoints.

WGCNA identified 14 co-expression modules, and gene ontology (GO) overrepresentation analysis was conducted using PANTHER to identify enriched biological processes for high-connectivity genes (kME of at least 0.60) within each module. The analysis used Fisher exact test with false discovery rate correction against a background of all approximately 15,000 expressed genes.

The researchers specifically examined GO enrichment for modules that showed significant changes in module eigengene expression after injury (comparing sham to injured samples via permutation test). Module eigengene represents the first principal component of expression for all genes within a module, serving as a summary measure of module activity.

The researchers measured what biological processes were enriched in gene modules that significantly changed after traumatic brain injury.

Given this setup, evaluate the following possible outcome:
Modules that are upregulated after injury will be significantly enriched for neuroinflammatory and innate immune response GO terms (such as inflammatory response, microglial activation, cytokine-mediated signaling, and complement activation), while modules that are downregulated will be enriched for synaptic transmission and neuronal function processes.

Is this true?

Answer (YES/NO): YES